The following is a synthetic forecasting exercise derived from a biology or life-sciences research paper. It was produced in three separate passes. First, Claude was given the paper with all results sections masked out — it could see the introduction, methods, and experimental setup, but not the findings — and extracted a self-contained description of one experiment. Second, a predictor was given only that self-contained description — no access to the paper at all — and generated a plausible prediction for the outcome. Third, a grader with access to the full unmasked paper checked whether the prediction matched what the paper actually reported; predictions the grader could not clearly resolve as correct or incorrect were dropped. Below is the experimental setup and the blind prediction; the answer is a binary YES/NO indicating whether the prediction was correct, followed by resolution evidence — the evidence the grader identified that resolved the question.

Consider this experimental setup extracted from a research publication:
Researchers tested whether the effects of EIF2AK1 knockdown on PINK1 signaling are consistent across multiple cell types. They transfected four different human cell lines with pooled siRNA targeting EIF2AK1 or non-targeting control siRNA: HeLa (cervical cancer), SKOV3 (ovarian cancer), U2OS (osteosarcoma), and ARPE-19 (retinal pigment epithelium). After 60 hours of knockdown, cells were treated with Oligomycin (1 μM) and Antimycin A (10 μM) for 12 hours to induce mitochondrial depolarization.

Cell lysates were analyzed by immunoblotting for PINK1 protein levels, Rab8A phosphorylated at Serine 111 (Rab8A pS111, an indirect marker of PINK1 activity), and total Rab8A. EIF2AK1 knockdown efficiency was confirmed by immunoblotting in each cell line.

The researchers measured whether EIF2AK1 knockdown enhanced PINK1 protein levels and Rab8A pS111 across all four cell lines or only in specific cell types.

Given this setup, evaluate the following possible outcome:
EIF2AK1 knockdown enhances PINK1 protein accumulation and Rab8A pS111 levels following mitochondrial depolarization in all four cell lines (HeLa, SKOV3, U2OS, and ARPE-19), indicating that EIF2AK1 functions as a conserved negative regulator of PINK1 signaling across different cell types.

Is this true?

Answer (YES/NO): YES